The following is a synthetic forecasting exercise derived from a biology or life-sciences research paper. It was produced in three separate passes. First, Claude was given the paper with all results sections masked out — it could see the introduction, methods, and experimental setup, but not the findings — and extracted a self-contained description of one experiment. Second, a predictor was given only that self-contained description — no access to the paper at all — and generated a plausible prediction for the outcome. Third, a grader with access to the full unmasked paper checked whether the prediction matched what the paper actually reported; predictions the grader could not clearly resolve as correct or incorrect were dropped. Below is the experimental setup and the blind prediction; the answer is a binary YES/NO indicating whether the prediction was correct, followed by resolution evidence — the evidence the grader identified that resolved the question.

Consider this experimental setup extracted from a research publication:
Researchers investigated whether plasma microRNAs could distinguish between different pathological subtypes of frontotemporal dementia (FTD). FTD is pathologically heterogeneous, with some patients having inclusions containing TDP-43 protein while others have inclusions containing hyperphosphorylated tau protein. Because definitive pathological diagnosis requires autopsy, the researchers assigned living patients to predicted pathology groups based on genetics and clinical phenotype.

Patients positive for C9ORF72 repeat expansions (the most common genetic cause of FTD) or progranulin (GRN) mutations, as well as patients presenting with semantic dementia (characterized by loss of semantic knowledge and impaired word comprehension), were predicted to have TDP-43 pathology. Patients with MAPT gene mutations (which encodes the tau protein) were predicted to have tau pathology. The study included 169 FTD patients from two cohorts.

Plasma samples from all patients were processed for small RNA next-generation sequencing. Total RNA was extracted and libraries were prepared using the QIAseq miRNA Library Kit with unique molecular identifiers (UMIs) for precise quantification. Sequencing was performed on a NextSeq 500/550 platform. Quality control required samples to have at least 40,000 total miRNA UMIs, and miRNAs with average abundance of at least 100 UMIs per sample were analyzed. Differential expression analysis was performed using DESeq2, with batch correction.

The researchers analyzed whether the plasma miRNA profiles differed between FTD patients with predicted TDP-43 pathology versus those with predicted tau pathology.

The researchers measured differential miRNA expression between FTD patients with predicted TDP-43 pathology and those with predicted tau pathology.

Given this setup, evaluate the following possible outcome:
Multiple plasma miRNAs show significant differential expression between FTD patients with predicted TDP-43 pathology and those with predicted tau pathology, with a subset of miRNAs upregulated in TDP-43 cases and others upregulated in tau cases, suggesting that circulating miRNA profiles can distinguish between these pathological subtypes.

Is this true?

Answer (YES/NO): NO